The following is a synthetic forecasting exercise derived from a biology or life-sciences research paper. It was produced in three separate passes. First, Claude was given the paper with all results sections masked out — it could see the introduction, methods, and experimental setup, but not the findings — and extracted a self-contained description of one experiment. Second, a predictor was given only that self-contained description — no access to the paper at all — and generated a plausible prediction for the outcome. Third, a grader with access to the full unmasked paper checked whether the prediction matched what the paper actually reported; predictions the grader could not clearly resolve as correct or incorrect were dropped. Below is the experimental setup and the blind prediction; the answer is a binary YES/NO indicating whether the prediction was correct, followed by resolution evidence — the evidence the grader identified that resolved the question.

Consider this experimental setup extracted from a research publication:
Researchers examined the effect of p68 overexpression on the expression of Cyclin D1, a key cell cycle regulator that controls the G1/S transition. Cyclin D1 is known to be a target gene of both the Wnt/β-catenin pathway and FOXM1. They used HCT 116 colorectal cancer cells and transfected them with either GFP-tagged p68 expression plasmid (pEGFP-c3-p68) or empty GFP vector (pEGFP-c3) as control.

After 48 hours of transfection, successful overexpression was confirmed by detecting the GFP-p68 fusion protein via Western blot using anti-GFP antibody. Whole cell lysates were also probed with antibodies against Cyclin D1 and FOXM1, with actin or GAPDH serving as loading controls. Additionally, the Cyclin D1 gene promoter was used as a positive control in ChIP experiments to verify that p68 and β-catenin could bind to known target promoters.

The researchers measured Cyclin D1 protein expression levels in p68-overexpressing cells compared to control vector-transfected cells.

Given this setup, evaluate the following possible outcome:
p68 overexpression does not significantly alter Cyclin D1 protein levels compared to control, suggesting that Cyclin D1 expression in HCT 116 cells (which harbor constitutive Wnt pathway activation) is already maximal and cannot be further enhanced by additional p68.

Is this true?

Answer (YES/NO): NO